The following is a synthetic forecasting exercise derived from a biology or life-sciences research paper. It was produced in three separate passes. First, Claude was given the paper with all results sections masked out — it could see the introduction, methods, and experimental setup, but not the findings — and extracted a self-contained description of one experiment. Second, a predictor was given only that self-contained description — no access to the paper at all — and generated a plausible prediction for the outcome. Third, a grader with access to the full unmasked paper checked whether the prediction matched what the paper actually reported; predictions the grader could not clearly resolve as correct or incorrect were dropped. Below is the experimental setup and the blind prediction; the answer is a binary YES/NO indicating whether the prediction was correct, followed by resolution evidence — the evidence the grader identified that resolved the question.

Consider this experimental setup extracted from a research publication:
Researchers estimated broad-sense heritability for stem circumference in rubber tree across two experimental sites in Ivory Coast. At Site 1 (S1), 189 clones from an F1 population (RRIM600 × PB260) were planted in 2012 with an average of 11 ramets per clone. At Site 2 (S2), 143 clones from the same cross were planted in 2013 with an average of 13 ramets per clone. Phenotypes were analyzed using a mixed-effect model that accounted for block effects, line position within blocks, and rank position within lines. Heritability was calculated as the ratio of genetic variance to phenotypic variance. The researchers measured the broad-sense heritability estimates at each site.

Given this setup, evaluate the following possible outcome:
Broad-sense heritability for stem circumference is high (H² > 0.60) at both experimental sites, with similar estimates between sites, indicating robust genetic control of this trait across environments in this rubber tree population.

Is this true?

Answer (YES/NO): NO